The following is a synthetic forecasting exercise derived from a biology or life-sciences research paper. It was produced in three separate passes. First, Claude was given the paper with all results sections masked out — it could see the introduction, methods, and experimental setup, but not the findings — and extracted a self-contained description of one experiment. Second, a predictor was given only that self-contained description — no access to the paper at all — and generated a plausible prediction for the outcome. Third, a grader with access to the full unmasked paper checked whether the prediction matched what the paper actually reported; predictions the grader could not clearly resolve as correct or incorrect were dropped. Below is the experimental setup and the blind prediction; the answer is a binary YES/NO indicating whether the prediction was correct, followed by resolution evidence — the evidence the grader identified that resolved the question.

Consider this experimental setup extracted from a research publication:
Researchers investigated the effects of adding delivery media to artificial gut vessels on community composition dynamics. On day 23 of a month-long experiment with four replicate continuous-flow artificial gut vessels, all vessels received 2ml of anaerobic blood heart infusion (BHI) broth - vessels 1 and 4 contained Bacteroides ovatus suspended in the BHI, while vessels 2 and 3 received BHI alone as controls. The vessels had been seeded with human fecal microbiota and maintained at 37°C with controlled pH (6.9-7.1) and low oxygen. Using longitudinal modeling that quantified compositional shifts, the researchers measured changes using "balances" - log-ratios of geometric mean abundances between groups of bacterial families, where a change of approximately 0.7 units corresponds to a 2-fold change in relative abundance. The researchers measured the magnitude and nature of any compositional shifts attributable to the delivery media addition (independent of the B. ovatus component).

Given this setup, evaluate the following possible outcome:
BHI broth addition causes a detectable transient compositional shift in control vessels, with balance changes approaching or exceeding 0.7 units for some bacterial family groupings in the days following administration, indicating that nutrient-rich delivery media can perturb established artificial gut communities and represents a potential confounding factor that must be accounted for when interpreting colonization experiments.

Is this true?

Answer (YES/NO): NO